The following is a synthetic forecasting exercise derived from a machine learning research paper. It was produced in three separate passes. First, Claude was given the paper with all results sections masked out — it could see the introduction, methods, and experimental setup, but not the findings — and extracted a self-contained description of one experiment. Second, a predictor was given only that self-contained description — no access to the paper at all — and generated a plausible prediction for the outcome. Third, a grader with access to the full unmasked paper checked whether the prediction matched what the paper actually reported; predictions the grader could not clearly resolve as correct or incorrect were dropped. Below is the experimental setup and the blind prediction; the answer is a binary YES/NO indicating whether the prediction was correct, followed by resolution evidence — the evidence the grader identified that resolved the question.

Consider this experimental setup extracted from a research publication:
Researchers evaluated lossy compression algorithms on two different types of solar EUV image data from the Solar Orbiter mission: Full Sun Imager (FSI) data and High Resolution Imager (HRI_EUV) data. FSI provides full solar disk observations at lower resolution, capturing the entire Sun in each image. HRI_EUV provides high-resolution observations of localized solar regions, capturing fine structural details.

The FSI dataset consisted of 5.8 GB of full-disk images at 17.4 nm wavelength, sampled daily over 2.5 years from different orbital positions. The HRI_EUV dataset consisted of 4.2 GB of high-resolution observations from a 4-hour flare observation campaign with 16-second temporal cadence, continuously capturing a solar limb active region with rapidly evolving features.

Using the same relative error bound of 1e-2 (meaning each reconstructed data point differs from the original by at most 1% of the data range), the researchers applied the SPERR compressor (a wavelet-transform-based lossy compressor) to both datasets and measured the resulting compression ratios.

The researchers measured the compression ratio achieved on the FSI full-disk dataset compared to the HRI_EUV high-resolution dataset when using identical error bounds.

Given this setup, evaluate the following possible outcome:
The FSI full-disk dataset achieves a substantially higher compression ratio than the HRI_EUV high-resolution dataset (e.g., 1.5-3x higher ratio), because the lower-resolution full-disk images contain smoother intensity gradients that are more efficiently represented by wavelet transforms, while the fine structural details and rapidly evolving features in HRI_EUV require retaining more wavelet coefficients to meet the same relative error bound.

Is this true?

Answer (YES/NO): NO